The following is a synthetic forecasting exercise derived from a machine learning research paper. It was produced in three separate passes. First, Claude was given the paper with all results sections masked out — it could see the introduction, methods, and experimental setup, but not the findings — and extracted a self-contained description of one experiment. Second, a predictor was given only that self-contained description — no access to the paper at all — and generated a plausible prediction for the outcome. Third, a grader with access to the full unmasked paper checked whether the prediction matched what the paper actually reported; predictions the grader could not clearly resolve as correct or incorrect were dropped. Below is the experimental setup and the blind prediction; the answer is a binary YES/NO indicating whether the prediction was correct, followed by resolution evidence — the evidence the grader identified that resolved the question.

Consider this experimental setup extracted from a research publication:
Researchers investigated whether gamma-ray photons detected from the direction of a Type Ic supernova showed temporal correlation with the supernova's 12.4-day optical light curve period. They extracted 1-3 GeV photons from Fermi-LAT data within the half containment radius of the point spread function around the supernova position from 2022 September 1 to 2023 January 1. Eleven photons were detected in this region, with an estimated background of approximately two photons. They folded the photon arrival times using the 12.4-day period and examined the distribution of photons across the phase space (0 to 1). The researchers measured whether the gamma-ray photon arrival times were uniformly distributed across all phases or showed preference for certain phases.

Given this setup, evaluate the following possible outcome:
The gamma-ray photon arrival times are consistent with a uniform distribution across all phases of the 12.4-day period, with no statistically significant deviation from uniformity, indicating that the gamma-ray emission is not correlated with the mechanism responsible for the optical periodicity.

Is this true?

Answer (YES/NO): NO